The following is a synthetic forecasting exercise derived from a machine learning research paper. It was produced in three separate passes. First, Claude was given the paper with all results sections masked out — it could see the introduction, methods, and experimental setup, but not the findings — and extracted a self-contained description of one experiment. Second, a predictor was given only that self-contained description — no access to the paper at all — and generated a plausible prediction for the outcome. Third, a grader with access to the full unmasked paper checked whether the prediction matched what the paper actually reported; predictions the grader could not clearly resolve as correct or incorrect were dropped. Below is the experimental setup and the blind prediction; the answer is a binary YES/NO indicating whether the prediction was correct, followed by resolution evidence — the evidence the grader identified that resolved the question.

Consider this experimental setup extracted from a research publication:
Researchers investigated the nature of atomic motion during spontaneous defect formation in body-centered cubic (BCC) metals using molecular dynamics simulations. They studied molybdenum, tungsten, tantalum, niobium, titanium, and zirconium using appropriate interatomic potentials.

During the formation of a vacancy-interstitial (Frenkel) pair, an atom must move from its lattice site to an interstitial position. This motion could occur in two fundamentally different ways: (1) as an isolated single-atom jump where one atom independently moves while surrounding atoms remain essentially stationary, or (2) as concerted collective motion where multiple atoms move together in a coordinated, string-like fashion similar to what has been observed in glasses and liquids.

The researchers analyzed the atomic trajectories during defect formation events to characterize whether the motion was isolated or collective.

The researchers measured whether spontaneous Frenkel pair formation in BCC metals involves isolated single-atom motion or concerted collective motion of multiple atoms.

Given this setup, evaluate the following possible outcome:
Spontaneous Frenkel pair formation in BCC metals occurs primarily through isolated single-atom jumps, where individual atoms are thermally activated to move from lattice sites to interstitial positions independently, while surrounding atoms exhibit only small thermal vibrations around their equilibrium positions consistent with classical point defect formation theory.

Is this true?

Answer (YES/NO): NO